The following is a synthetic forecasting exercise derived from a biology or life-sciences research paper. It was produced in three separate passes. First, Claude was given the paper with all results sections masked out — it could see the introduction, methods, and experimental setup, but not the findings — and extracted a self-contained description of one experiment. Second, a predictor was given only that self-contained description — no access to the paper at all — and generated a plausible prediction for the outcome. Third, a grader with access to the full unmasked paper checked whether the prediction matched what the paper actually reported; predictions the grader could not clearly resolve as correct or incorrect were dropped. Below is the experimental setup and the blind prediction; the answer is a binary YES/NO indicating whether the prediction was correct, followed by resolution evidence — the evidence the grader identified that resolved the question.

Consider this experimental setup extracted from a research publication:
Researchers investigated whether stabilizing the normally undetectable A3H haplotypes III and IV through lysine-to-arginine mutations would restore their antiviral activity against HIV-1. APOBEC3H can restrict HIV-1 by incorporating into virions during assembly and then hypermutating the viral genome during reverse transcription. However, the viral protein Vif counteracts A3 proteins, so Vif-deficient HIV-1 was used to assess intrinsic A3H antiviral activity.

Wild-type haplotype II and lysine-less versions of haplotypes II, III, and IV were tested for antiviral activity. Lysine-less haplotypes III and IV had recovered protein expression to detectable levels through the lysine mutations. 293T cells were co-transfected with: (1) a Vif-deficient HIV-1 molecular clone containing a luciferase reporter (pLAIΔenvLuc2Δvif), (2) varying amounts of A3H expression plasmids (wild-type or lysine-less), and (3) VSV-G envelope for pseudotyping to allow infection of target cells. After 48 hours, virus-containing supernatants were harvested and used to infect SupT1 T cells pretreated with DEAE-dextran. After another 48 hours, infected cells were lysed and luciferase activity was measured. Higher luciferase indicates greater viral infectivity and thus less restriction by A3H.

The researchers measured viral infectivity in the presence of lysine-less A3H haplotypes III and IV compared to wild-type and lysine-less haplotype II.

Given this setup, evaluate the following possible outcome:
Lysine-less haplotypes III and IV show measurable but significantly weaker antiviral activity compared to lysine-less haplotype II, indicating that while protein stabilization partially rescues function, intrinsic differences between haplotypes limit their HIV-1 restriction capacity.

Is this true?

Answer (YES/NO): NO